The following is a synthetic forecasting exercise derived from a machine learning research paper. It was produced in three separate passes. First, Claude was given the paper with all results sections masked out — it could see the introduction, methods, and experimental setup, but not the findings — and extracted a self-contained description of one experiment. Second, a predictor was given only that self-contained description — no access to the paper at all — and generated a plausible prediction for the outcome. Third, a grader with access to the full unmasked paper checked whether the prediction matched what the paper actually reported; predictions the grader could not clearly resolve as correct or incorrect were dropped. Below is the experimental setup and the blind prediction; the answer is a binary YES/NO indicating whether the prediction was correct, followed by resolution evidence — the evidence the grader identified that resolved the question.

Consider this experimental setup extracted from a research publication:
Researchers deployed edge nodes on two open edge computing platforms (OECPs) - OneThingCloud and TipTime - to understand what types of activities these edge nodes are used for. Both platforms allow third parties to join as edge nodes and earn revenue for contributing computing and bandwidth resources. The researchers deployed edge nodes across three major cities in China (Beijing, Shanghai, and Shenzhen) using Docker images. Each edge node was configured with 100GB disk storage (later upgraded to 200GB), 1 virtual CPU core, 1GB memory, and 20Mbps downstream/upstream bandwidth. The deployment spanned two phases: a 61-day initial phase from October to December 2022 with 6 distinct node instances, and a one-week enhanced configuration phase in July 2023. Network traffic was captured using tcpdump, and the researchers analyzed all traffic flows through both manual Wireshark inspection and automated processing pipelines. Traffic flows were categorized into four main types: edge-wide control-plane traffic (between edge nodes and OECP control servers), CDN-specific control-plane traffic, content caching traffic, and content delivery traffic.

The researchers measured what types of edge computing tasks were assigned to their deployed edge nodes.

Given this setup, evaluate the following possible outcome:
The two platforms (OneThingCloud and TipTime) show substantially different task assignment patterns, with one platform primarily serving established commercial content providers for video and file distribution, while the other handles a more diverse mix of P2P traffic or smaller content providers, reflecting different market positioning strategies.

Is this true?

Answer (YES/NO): NO